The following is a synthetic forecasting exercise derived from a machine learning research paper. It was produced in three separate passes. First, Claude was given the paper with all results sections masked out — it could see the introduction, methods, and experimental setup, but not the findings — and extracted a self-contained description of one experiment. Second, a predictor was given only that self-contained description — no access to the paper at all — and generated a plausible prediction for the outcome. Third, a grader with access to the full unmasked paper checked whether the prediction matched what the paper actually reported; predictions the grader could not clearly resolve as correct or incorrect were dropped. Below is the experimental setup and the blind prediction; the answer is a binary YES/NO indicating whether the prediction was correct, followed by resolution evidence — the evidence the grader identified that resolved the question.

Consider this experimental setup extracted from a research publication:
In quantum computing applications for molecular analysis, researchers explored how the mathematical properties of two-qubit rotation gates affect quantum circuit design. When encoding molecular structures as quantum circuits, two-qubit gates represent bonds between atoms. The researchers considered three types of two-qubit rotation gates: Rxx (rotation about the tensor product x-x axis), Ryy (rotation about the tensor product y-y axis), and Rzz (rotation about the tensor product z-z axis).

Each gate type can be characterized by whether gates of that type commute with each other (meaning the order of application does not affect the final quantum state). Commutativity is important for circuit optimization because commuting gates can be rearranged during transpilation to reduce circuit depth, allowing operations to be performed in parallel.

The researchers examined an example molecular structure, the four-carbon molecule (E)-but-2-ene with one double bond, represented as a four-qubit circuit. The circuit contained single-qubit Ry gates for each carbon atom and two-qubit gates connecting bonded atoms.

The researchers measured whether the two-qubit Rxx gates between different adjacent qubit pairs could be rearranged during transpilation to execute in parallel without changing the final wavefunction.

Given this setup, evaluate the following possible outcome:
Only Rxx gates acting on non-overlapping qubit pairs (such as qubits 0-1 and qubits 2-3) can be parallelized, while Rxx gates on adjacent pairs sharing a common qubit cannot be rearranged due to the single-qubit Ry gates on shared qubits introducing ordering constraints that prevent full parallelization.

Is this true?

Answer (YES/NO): NO